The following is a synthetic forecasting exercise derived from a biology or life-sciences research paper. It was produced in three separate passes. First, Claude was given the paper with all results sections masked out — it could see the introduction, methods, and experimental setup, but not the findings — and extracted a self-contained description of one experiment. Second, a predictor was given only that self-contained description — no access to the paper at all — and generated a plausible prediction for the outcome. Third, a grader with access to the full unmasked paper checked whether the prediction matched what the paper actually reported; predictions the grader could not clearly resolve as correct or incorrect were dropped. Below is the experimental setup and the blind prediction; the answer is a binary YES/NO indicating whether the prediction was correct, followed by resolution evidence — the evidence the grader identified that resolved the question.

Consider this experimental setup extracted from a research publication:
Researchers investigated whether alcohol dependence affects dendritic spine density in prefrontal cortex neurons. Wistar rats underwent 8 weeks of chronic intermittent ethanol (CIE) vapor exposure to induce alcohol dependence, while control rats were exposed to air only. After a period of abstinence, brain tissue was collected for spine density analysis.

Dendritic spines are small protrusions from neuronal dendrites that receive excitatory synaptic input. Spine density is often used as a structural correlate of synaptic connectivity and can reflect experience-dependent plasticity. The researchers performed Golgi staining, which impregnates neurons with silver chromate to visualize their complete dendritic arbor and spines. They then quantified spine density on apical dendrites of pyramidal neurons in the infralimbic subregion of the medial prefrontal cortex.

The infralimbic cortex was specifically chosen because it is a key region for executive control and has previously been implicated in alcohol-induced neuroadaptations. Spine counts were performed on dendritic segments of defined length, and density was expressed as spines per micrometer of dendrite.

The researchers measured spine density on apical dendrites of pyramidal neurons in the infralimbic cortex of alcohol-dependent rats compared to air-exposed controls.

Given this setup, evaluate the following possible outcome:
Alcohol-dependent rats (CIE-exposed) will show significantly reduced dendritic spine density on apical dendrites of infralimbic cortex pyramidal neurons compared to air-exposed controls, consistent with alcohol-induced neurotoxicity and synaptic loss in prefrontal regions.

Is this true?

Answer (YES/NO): NO